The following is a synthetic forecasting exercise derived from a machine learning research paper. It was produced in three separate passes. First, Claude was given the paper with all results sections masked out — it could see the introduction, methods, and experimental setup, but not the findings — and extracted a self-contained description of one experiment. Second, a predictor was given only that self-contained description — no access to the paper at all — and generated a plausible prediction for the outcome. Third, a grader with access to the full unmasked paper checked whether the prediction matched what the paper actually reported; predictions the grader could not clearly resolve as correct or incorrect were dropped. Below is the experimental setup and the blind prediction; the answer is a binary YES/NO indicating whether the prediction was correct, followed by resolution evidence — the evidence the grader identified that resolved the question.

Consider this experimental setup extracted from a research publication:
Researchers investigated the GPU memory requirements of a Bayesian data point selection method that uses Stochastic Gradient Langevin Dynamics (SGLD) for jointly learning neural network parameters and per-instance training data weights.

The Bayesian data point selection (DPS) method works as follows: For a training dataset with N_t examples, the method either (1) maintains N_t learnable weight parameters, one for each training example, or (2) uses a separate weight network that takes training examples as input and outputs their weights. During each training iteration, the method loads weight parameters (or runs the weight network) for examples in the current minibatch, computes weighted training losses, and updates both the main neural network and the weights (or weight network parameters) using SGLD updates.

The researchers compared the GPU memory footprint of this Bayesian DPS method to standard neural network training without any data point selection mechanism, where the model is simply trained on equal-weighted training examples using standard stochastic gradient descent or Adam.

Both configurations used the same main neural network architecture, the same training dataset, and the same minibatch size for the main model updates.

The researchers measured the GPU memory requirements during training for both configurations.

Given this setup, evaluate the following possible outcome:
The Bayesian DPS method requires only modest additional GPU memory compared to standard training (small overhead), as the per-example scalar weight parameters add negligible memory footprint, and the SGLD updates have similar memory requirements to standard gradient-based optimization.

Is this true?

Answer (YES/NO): NO